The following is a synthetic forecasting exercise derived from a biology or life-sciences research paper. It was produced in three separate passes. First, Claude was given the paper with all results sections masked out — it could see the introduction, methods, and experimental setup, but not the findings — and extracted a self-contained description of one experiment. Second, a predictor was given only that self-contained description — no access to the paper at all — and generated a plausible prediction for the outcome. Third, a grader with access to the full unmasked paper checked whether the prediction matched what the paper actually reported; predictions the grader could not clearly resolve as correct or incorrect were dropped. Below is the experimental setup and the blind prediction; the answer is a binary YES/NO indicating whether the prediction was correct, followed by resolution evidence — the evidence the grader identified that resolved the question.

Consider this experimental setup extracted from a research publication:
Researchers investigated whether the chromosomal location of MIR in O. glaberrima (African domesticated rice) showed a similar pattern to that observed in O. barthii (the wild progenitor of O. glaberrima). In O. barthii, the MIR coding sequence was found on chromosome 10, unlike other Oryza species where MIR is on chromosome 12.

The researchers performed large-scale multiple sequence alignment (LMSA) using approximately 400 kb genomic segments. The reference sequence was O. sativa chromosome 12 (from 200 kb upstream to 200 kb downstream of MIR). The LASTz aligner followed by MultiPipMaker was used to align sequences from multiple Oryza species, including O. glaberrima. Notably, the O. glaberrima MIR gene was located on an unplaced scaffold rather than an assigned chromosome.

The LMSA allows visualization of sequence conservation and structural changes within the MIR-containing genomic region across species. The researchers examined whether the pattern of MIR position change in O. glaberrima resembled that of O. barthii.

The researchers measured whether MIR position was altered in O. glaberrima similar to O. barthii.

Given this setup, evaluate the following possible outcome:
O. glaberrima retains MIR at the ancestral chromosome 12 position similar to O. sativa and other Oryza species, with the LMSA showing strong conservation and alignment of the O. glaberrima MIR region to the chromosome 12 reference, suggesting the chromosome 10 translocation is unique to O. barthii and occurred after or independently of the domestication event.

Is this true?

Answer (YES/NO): NO